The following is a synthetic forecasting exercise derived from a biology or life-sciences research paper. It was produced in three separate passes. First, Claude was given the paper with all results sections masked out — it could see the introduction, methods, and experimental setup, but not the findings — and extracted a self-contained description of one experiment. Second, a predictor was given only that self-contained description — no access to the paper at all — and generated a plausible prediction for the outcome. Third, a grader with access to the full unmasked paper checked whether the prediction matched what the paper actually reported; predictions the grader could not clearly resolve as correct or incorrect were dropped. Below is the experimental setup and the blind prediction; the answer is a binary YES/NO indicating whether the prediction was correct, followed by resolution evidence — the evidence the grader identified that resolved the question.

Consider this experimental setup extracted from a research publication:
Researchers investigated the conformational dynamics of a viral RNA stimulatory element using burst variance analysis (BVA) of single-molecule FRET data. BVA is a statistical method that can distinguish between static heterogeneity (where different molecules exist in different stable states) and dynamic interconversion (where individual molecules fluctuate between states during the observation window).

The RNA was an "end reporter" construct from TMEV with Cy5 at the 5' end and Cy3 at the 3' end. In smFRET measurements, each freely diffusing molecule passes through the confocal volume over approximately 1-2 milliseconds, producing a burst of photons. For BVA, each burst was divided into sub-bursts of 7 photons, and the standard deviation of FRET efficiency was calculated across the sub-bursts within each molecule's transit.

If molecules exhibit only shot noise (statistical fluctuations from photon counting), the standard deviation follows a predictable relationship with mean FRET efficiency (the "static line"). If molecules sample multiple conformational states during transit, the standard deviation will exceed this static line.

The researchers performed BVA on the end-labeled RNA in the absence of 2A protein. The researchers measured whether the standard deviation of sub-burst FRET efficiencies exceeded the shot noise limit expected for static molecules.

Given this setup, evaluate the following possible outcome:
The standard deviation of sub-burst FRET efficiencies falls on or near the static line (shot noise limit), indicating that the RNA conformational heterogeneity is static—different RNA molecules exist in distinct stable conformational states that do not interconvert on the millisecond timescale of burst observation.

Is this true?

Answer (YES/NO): NO